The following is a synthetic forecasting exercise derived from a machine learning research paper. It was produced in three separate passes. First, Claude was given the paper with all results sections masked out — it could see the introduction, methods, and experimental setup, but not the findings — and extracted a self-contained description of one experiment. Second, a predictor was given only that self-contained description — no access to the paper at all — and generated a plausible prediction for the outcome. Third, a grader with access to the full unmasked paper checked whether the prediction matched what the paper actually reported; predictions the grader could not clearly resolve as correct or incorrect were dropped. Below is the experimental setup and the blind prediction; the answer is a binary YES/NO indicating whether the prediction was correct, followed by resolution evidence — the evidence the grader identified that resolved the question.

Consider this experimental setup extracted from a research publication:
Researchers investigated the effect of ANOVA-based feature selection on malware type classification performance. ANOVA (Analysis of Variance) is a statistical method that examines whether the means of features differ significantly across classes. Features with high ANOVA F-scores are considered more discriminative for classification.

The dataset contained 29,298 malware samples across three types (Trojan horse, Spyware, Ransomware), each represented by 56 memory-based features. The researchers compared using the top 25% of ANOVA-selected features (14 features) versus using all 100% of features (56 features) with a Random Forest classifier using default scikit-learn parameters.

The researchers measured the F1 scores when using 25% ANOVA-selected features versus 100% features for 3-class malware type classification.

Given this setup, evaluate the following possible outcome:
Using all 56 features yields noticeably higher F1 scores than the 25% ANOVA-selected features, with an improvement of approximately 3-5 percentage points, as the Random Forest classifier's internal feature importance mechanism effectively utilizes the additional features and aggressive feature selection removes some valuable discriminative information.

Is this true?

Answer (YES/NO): NO